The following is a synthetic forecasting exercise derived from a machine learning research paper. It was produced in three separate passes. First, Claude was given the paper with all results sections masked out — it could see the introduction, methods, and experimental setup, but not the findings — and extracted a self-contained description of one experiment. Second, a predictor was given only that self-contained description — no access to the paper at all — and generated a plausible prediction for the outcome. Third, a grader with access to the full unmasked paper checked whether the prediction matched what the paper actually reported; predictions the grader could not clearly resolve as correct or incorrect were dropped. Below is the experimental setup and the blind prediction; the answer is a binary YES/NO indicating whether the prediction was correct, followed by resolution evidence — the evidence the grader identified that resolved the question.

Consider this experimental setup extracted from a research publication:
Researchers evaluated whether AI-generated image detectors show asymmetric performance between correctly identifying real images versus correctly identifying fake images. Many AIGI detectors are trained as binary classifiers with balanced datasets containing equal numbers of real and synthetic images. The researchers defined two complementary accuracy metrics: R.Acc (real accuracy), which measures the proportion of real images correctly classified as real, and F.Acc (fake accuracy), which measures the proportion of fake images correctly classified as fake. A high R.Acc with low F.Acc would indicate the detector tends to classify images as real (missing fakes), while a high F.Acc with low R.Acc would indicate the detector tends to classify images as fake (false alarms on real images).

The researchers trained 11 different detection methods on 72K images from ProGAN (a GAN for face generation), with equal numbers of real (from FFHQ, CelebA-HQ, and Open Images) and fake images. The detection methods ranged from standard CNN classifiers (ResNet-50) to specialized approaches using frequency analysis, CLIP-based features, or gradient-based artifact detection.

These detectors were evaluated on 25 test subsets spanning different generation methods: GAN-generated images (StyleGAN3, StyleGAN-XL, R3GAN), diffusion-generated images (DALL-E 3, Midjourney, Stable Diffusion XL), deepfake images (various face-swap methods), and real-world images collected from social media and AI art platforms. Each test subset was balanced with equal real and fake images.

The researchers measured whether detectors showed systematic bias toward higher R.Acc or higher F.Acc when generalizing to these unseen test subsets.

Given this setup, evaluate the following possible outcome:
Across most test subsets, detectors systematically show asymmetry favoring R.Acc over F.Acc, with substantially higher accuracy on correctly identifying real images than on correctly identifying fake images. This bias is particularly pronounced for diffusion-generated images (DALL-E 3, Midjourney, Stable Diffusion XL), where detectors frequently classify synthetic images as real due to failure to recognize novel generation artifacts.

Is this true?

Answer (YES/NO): NO